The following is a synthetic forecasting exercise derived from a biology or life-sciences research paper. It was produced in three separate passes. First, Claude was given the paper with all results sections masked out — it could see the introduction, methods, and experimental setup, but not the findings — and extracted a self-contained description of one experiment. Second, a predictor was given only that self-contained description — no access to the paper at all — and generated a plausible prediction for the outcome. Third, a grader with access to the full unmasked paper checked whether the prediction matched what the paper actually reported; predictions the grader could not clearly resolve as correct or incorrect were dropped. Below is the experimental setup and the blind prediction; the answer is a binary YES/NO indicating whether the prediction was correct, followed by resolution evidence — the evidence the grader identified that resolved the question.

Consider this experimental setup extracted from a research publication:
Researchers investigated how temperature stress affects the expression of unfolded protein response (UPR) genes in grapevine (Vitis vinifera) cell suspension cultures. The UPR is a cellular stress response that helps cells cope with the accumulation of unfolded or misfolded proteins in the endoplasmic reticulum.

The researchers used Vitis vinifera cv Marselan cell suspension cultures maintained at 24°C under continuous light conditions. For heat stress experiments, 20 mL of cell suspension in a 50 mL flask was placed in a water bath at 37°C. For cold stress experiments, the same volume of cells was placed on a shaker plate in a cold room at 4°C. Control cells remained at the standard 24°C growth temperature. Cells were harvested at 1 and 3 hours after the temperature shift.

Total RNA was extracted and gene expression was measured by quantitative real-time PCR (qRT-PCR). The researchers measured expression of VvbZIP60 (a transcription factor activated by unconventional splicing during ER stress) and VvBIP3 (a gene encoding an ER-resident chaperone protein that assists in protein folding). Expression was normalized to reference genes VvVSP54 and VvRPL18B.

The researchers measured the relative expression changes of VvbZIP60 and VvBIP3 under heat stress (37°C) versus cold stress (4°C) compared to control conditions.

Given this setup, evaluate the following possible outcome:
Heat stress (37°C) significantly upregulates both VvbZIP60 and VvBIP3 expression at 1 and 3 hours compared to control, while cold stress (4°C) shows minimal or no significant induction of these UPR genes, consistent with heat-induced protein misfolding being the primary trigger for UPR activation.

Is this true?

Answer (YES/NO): YES